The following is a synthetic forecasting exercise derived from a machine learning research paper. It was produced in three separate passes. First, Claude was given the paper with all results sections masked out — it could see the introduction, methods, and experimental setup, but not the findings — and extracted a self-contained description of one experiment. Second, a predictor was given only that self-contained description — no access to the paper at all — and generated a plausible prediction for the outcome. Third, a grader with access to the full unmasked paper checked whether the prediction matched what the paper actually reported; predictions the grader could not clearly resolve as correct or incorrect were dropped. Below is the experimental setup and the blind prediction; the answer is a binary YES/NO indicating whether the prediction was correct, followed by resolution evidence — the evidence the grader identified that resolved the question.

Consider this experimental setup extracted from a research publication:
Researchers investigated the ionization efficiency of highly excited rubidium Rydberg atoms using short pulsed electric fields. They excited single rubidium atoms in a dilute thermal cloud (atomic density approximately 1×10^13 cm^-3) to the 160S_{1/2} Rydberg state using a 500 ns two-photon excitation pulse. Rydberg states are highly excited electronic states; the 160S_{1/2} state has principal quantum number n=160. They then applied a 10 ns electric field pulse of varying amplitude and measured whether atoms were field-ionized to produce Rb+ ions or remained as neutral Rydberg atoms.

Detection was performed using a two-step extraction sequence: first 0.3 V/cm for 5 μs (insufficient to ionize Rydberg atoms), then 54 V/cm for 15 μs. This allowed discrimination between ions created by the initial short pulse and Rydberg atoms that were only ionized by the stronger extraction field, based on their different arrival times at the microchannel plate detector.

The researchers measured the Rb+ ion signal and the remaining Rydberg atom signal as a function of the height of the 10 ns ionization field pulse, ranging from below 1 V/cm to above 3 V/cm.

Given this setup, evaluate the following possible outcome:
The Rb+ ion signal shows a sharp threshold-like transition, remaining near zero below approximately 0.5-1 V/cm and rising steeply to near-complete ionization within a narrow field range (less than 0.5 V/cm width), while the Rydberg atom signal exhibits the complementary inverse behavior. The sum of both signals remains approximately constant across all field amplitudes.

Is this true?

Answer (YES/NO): NO